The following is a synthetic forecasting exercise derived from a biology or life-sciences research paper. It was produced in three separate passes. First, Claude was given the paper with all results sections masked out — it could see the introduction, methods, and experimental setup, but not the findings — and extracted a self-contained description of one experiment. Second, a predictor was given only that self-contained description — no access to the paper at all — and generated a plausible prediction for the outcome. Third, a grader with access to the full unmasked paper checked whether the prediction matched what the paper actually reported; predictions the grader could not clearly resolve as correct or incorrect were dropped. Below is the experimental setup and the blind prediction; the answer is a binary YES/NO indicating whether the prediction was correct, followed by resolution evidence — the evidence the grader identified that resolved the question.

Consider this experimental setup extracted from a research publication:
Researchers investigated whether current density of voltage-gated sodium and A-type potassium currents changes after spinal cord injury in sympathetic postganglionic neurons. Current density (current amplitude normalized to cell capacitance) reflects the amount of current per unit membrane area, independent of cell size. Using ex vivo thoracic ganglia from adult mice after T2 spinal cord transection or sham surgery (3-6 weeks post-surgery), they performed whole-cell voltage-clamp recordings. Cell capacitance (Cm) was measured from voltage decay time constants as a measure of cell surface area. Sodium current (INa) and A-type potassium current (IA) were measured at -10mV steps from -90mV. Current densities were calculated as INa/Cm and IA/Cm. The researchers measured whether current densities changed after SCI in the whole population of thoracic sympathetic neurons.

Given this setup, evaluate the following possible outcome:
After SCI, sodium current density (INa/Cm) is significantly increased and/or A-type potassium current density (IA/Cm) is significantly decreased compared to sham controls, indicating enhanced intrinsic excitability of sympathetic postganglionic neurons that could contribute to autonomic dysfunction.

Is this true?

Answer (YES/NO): NO